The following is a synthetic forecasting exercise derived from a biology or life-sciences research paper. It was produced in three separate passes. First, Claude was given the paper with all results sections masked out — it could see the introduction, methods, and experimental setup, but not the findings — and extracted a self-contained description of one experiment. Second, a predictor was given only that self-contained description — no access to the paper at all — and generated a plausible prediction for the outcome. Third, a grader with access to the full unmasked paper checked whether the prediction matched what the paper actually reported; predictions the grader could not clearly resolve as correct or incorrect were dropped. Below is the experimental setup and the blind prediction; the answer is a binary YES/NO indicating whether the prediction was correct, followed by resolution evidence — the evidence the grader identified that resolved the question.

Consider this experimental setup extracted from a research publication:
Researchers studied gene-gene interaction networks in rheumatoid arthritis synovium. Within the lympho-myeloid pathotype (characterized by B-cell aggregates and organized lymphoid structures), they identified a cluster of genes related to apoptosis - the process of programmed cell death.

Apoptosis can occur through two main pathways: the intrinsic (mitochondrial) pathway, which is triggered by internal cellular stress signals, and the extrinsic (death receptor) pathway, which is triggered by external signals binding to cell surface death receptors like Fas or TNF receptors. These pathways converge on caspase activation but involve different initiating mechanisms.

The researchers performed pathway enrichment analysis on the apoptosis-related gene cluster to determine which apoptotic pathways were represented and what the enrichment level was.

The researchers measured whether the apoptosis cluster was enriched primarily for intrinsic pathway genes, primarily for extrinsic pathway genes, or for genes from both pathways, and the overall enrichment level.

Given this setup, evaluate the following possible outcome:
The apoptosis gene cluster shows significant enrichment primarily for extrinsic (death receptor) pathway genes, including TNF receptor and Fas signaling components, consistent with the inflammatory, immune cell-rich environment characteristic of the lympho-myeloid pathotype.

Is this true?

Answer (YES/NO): NO